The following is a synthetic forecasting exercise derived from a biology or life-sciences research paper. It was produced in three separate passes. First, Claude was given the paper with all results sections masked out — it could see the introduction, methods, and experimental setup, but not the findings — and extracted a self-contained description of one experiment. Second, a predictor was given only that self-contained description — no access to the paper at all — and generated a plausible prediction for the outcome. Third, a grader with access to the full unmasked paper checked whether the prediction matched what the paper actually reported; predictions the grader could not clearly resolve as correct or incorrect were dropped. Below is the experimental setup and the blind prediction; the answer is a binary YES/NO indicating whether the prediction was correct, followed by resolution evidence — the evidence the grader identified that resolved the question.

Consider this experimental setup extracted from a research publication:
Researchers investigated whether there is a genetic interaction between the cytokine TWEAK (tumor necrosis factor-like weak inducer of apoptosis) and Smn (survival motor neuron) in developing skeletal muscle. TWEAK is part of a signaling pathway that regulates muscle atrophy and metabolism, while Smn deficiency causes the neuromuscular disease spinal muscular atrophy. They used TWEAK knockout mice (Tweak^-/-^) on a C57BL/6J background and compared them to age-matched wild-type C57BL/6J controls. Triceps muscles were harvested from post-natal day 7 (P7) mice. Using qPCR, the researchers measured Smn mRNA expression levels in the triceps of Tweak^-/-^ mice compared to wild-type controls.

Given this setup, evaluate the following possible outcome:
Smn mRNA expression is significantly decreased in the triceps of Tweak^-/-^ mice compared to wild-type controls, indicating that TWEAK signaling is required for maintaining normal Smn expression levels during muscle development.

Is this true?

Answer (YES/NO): YES